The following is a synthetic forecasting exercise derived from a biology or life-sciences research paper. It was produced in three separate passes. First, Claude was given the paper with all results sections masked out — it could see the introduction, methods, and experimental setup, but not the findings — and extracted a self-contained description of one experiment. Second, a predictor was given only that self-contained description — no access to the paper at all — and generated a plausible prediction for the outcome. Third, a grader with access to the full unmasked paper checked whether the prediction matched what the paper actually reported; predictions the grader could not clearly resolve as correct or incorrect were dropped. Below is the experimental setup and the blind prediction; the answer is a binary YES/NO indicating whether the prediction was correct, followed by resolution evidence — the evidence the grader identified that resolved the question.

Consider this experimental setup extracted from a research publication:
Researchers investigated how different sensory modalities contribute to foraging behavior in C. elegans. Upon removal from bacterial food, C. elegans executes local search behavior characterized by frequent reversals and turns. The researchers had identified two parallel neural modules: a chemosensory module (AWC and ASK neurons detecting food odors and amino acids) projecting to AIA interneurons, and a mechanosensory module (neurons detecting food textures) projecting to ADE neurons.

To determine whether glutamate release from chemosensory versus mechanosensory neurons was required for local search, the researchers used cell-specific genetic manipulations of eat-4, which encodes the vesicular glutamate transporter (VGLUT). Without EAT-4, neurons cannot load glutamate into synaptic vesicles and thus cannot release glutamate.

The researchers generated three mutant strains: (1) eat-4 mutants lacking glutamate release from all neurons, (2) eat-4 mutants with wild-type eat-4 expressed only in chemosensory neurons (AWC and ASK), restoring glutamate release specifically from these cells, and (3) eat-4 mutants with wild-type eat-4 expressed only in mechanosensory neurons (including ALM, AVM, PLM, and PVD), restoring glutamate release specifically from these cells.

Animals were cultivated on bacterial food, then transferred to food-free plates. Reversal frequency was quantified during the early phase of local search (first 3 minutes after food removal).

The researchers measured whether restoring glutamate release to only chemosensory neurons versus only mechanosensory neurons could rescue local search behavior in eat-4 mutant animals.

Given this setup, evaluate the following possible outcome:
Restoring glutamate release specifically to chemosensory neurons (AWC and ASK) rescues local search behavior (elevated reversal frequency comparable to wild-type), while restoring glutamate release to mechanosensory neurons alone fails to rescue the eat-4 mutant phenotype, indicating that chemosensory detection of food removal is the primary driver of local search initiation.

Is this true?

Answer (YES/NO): NO